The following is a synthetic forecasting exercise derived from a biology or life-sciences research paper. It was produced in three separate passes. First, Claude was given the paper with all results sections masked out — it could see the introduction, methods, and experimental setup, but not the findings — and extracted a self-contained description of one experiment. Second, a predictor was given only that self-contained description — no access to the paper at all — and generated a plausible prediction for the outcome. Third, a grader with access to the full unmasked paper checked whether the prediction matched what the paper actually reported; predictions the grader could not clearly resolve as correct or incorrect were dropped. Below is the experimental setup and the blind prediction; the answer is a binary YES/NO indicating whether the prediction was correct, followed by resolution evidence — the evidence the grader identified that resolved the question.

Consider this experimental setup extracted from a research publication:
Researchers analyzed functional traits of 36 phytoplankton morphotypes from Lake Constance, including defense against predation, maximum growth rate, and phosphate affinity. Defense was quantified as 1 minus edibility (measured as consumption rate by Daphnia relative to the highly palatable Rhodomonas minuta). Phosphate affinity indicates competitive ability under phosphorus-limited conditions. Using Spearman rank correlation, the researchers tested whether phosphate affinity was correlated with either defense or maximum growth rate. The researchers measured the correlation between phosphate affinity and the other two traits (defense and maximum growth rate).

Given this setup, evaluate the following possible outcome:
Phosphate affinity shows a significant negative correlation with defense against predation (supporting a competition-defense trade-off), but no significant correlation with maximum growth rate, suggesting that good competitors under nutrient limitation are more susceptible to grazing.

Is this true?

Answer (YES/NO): NO